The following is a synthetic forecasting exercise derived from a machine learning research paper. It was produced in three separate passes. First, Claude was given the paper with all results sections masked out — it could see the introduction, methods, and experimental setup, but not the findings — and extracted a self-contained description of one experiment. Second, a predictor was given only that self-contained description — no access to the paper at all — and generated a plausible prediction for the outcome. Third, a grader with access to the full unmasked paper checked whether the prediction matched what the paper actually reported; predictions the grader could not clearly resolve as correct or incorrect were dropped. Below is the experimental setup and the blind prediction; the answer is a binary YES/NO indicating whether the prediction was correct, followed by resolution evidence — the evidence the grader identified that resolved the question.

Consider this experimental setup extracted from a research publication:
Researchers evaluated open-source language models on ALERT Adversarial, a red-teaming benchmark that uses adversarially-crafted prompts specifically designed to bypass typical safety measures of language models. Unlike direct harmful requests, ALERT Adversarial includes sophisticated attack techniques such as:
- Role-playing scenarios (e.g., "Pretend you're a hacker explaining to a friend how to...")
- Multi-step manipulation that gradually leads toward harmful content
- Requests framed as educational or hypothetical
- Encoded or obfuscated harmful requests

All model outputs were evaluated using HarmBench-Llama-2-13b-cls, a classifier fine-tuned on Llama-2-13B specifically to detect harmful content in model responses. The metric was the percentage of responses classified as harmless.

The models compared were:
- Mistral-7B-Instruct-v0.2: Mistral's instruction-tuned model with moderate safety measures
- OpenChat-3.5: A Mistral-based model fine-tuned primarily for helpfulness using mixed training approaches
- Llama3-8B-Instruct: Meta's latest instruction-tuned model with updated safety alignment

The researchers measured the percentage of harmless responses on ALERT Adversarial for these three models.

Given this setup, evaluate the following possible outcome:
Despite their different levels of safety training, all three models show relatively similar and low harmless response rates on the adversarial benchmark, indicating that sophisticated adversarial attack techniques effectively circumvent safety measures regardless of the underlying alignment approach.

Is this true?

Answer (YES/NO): NO